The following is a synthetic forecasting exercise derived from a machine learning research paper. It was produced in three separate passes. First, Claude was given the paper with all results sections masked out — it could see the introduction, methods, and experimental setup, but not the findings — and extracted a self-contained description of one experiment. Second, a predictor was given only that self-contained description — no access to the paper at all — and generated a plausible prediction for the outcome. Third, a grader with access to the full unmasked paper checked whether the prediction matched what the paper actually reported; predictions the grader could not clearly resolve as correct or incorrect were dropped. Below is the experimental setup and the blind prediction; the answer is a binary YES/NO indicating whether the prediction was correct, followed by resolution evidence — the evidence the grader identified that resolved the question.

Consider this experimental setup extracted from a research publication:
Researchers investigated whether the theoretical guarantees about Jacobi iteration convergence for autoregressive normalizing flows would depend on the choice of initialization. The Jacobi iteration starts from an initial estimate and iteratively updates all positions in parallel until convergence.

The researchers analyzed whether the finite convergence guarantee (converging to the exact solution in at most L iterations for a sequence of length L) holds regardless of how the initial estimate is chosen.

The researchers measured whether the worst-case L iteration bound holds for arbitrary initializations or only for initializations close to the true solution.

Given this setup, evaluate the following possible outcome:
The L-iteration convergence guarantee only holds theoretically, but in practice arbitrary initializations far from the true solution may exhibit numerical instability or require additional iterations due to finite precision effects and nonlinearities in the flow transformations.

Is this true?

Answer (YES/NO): NO